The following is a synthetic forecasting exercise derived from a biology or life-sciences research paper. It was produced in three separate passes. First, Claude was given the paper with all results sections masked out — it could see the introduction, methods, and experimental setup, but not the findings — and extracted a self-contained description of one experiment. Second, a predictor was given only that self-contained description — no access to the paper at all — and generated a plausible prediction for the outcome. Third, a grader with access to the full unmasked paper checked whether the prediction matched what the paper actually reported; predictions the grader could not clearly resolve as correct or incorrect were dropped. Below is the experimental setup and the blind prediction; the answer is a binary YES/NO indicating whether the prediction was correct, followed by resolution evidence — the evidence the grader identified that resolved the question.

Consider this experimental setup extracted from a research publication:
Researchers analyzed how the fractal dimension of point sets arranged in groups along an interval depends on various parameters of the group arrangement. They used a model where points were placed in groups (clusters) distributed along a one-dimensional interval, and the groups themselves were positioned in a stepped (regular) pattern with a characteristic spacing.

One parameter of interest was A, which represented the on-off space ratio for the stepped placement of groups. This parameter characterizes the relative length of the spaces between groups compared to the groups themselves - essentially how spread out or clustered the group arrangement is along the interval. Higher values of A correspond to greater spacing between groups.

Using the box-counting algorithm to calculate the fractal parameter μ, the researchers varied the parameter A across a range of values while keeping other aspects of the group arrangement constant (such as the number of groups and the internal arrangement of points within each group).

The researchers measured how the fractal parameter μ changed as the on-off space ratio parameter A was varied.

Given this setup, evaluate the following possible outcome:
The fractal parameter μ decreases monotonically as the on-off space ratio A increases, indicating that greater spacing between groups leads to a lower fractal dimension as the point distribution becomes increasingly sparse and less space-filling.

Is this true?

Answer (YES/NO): NO